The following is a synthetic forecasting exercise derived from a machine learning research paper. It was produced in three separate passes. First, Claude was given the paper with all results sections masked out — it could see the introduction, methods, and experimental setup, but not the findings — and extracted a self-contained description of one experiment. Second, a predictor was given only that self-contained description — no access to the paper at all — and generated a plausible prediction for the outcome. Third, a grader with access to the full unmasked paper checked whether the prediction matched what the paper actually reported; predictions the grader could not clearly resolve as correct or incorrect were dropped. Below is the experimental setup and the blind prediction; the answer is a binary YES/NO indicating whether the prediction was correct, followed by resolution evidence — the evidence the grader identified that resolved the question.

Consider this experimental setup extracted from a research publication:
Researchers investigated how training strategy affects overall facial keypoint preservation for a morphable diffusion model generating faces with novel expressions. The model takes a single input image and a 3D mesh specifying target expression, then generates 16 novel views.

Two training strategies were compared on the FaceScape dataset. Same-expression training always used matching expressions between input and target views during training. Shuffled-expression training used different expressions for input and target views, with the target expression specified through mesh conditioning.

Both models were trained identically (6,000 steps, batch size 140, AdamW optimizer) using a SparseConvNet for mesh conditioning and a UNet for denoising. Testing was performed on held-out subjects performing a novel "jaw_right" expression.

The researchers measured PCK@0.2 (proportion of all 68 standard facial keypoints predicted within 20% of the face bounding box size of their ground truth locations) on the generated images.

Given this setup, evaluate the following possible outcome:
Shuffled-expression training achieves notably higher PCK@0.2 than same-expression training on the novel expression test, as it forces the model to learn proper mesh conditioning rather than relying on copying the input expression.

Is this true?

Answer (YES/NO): YES